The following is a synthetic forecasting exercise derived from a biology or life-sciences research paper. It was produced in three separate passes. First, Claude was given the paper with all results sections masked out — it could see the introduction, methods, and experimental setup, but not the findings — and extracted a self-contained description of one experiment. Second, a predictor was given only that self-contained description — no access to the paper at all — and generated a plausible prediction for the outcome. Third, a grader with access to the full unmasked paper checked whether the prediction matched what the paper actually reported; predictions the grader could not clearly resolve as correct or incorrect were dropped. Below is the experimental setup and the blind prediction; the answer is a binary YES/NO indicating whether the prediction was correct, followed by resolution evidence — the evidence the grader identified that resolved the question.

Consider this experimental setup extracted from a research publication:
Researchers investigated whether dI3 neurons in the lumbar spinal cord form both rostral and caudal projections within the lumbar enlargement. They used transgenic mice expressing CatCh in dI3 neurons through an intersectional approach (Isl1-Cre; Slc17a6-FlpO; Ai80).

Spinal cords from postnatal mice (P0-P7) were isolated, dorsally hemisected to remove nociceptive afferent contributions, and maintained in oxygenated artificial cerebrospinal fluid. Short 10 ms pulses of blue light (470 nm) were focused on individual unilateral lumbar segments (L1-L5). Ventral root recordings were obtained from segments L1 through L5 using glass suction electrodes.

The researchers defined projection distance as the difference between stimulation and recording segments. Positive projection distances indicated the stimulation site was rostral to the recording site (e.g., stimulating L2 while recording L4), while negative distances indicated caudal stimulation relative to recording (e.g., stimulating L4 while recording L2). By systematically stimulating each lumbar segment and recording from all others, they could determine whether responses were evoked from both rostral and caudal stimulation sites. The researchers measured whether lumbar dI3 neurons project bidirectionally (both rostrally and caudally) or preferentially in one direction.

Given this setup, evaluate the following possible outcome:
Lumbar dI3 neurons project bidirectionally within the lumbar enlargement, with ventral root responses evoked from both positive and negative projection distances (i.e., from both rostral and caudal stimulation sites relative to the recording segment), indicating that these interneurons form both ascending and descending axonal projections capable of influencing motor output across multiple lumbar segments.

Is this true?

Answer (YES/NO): YES